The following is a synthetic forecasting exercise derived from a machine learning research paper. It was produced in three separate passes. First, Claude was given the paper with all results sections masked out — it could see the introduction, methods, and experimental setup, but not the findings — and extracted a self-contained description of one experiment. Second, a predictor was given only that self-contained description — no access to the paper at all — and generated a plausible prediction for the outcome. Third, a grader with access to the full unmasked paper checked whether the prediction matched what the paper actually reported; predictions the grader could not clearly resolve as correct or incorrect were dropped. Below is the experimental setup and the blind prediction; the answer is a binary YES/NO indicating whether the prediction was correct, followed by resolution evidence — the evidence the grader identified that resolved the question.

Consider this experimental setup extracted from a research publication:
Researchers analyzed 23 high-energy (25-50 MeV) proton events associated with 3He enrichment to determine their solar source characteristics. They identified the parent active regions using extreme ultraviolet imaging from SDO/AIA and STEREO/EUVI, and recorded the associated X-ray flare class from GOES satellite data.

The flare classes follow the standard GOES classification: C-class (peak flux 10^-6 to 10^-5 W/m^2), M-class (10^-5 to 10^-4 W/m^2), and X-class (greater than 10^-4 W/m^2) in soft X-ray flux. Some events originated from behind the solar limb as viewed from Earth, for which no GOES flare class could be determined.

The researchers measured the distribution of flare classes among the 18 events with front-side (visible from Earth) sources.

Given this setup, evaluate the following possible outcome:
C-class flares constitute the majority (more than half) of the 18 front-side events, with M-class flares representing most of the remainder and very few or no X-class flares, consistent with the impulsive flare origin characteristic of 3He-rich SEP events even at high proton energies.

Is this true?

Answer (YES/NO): NO